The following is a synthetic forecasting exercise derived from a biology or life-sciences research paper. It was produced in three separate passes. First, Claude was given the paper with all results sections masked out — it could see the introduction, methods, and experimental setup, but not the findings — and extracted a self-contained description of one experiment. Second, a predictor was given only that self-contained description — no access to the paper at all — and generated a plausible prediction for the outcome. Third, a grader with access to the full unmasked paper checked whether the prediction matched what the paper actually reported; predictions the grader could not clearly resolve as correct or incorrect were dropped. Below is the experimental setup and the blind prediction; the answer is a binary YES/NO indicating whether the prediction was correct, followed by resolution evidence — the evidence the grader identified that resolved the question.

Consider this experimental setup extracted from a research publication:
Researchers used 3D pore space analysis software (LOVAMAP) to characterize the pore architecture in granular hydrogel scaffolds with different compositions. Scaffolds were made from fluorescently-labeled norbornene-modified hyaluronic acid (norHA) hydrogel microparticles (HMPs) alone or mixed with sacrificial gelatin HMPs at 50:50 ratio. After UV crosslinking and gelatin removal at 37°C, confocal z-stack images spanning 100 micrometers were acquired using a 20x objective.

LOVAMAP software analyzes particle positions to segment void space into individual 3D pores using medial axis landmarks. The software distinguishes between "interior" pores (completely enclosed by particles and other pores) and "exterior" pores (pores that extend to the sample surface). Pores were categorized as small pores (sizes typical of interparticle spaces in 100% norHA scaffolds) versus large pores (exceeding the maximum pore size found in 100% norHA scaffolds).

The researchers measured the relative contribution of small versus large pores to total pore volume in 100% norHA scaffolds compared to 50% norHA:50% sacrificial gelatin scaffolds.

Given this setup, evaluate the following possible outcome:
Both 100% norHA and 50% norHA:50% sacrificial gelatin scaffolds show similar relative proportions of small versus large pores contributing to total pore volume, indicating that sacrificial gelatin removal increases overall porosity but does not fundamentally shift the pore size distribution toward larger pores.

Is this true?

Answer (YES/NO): NO